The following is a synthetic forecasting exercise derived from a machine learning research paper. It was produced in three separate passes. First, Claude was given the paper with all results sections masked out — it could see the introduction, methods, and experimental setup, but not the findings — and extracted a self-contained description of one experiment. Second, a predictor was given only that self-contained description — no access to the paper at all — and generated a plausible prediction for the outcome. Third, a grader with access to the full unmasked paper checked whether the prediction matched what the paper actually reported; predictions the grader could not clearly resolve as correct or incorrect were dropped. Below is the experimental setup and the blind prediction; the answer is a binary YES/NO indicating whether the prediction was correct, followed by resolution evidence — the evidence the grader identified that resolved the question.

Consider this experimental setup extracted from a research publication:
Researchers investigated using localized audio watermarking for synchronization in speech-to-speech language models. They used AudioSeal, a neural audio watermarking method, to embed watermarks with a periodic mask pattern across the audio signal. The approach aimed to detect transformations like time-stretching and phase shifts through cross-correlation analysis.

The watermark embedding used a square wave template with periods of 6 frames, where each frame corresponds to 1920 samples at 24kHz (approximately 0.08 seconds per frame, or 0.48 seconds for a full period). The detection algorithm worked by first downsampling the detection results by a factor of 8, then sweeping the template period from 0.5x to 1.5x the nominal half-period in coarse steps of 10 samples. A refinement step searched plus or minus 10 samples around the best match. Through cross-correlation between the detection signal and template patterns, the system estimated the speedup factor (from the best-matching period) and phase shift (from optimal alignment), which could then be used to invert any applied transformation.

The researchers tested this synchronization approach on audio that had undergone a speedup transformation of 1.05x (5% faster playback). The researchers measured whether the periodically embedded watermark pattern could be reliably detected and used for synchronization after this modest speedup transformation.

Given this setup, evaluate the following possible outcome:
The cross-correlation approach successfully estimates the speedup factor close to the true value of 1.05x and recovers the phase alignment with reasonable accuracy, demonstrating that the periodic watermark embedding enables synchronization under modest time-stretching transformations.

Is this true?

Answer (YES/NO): NO